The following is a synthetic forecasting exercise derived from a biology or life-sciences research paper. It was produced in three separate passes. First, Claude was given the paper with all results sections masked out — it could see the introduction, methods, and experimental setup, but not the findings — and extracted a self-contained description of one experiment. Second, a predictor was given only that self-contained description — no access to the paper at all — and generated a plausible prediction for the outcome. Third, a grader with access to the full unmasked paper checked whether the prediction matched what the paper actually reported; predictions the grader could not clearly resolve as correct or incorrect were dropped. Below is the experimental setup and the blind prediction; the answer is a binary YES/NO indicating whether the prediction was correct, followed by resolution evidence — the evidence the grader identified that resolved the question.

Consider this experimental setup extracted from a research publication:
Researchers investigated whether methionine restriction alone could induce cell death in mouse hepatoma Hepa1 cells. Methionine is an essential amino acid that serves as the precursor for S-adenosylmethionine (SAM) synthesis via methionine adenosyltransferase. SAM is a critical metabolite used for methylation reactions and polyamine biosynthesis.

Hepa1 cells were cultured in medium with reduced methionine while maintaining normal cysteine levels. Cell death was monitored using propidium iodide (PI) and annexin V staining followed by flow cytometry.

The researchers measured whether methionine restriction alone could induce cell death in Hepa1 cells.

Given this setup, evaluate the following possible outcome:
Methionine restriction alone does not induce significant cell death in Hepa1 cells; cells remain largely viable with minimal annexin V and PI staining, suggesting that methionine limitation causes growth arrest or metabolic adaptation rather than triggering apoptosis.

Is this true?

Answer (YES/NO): NO